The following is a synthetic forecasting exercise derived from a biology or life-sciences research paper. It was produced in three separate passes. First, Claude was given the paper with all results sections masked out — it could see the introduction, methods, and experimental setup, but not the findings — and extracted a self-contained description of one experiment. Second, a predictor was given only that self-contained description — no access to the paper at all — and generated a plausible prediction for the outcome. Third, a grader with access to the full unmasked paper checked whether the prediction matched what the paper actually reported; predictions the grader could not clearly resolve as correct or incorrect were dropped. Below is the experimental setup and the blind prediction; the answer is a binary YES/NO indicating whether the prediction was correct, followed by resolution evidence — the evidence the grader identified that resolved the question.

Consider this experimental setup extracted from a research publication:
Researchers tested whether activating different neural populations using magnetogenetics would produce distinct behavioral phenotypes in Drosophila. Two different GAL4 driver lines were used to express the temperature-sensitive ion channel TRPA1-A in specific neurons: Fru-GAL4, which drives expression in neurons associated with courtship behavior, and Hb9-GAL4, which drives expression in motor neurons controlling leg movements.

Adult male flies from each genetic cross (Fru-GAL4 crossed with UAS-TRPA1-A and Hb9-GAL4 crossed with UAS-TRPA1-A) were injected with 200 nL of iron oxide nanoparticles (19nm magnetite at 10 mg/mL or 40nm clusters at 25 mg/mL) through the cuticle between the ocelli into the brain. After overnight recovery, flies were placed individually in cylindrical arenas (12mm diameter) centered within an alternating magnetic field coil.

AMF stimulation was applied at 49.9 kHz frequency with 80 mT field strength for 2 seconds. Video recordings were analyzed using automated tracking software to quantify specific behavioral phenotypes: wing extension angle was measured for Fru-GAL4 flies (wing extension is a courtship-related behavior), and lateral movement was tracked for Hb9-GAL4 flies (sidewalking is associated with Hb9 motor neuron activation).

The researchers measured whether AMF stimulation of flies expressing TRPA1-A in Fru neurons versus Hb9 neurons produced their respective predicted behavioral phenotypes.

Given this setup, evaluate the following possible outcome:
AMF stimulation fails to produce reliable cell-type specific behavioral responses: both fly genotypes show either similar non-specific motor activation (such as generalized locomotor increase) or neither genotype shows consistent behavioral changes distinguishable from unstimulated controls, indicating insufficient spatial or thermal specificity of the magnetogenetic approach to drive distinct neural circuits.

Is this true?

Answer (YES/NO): NO